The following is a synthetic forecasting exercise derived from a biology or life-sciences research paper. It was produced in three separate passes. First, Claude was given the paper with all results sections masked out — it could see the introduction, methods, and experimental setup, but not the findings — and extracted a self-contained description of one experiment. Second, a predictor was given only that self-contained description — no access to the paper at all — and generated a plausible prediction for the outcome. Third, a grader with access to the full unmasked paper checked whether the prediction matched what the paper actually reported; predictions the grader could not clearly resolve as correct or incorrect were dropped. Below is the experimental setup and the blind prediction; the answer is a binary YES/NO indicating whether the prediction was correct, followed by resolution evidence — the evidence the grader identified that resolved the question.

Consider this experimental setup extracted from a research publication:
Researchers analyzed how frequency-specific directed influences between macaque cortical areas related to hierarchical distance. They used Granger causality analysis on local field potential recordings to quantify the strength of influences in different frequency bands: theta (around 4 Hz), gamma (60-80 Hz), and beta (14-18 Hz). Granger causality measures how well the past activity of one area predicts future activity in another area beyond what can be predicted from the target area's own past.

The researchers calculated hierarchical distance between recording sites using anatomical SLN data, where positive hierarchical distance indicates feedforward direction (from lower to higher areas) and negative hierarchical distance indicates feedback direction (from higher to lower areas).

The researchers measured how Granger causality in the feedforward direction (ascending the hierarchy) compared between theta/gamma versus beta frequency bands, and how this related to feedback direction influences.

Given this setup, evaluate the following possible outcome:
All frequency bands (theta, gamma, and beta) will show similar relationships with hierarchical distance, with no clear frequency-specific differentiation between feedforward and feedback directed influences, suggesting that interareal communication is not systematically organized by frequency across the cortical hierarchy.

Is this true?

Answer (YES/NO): NO